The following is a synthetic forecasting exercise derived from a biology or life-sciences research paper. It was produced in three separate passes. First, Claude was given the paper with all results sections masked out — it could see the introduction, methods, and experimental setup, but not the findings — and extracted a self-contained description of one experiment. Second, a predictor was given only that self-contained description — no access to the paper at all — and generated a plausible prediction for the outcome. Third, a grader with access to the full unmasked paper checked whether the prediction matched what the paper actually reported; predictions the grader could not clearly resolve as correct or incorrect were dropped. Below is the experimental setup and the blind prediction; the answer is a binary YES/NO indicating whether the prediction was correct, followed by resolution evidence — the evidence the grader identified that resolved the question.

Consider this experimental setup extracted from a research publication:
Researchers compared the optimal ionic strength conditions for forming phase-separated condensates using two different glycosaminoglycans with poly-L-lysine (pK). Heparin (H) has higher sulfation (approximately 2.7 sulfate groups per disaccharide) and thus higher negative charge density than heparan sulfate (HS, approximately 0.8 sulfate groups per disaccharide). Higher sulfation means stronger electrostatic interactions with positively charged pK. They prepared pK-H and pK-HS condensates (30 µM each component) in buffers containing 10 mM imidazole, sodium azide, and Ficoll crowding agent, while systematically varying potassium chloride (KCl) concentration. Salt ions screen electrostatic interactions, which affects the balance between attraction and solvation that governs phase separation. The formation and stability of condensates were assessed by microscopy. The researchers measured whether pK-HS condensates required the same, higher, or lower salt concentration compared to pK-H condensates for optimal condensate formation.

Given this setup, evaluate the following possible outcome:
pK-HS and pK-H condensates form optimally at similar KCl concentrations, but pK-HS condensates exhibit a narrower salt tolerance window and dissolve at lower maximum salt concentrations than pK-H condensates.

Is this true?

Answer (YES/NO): NO